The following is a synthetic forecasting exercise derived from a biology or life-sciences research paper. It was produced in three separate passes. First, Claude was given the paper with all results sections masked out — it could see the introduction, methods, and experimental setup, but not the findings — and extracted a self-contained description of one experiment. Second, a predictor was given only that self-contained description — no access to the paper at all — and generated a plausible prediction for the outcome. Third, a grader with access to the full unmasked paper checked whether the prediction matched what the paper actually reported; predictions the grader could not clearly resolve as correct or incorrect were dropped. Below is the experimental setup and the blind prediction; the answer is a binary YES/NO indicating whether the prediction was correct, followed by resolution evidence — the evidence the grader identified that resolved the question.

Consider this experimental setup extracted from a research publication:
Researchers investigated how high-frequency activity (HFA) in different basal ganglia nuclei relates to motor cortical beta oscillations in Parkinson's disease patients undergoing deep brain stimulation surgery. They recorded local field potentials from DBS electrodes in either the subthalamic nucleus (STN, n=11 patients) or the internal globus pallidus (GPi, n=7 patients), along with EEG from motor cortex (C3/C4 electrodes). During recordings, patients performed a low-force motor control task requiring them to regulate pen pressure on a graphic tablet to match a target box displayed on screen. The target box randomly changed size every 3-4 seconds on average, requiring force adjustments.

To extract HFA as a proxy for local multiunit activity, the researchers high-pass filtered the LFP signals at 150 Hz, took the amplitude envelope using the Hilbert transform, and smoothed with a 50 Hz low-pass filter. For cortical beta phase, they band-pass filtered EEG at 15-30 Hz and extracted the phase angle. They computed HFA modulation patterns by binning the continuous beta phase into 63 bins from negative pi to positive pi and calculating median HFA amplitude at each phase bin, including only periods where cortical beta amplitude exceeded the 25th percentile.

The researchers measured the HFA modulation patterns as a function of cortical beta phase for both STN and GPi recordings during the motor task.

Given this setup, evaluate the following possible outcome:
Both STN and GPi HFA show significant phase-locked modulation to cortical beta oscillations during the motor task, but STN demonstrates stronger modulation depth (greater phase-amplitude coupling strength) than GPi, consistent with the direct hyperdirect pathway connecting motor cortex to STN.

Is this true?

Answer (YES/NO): NO